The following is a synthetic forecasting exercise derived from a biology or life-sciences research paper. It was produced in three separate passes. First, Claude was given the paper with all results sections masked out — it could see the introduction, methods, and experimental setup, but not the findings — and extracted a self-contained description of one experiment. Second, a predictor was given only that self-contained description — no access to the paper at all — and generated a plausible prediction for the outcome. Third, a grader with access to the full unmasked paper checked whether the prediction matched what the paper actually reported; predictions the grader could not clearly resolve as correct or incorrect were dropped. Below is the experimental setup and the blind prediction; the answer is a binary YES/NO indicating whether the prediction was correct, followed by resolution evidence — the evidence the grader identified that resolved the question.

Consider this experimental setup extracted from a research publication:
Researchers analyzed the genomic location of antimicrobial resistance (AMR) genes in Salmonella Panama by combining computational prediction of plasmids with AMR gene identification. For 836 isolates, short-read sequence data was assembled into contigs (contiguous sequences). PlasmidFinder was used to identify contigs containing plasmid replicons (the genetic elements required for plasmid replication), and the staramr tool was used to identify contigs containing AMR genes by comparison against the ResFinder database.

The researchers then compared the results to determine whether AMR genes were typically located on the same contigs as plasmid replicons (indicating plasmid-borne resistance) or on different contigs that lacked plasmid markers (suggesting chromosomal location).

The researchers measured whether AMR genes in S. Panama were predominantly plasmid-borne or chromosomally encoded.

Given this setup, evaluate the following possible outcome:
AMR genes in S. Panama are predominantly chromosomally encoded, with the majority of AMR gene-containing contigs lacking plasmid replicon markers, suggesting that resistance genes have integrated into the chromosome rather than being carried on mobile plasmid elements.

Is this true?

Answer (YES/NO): NO